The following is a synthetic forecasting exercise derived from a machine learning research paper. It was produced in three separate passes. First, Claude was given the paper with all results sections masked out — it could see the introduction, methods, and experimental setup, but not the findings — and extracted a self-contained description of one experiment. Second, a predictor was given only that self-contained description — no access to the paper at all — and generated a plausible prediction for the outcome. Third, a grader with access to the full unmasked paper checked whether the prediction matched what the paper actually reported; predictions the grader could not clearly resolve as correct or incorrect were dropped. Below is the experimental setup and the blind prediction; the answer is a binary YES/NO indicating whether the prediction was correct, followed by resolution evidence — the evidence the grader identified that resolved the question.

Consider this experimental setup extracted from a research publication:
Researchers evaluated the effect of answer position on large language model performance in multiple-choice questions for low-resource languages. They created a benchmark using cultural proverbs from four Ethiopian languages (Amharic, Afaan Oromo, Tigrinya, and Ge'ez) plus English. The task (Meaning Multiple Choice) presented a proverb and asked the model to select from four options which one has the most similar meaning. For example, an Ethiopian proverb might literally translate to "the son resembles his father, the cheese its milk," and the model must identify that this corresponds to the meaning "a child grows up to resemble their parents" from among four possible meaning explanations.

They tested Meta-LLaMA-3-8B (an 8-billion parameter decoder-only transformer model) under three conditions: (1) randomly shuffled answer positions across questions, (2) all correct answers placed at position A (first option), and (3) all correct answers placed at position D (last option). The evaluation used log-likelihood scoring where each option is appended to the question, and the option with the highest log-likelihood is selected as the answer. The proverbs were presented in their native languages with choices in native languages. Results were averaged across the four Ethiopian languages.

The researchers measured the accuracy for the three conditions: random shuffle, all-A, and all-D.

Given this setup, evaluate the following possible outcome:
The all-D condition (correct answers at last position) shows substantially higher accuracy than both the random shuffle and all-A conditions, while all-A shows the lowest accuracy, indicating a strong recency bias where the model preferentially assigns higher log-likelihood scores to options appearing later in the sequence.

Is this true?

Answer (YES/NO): NO